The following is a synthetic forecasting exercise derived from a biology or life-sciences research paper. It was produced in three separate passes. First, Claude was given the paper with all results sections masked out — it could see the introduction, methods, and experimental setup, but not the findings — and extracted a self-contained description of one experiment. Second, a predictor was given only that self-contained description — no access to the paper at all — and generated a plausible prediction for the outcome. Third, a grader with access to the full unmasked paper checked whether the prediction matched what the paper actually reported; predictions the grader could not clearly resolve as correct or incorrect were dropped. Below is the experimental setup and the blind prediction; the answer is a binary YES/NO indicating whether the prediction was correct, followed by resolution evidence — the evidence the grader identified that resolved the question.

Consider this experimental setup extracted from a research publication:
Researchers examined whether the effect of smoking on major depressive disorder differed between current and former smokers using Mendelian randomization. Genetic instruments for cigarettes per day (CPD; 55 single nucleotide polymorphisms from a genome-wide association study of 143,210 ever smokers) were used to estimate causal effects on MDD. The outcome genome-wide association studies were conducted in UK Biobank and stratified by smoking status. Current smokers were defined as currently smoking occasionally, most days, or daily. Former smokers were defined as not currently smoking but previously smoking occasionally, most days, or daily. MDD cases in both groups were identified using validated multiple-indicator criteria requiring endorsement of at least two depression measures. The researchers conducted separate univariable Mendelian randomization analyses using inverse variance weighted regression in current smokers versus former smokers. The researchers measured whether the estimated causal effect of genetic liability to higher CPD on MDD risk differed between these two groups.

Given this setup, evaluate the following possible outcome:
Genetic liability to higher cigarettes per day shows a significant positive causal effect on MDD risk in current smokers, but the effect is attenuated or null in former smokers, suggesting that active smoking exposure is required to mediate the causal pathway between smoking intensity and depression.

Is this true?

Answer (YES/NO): NO